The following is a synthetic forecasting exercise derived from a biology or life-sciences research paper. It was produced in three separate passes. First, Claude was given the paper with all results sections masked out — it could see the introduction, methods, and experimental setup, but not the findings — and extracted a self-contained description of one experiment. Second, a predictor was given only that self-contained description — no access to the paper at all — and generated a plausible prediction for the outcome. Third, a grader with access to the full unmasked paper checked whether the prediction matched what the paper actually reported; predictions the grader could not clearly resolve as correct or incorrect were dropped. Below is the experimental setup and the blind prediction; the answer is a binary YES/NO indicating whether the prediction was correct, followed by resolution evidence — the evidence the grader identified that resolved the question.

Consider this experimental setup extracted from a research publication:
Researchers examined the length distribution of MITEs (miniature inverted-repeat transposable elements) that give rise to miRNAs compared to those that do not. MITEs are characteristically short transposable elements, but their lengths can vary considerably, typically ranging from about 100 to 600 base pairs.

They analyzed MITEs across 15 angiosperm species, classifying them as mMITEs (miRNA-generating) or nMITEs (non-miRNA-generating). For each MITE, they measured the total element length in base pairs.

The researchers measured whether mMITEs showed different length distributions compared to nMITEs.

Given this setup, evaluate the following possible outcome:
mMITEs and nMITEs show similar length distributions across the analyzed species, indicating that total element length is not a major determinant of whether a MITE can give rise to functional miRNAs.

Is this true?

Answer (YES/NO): NO